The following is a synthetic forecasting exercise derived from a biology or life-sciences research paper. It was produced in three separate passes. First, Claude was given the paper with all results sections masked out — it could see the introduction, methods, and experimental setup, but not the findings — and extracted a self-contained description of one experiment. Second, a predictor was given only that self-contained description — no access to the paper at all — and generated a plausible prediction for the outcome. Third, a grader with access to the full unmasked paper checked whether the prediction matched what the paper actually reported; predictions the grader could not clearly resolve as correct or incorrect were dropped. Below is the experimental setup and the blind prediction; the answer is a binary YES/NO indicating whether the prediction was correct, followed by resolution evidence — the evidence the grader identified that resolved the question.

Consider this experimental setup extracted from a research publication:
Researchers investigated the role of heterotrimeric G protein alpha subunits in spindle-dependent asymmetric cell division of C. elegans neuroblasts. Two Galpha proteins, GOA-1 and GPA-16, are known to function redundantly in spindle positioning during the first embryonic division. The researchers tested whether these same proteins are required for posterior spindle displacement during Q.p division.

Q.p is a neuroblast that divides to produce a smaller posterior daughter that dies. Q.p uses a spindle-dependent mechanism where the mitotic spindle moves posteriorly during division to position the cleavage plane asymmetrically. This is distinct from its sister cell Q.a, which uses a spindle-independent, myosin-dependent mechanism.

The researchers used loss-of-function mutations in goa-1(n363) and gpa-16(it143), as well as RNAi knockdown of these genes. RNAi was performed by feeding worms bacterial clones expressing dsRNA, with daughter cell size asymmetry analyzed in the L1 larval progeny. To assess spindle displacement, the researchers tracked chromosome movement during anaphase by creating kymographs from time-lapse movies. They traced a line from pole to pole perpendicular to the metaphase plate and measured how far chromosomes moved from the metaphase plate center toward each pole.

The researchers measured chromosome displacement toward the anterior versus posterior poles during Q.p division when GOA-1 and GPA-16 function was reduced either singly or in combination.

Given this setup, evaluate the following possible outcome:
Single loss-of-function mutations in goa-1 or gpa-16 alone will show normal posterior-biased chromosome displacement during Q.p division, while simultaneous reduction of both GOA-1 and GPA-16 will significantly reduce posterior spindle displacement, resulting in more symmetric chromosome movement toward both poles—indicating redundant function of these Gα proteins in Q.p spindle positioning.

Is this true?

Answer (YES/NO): NO